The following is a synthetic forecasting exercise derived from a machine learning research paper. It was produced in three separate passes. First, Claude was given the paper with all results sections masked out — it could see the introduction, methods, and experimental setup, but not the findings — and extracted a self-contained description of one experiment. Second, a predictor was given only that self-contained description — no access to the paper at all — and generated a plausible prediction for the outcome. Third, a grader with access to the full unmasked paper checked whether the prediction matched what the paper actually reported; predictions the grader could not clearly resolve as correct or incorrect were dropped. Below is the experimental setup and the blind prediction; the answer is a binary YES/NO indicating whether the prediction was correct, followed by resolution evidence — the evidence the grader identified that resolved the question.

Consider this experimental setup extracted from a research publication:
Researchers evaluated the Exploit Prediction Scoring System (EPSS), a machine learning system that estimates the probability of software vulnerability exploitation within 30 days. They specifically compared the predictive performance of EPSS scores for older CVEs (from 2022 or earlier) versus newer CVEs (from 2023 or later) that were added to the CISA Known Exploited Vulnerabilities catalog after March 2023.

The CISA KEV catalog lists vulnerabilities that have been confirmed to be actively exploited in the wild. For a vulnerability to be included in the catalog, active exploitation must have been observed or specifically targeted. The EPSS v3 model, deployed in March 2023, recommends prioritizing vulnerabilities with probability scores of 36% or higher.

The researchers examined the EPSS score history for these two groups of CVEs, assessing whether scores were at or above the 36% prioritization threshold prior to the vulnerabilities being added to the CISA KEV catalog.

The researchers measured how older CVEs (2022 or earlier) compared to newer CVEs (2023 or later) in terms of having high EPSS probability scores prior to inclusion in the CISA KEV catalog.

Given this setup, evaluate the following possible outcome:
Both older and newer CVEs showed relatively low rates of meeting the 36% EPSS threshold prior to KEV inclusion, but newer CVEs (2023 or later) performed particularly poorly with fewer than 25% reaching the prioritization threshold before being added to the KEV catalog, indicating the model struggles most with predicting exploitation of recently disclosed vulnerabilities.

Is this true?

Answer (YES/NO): NO